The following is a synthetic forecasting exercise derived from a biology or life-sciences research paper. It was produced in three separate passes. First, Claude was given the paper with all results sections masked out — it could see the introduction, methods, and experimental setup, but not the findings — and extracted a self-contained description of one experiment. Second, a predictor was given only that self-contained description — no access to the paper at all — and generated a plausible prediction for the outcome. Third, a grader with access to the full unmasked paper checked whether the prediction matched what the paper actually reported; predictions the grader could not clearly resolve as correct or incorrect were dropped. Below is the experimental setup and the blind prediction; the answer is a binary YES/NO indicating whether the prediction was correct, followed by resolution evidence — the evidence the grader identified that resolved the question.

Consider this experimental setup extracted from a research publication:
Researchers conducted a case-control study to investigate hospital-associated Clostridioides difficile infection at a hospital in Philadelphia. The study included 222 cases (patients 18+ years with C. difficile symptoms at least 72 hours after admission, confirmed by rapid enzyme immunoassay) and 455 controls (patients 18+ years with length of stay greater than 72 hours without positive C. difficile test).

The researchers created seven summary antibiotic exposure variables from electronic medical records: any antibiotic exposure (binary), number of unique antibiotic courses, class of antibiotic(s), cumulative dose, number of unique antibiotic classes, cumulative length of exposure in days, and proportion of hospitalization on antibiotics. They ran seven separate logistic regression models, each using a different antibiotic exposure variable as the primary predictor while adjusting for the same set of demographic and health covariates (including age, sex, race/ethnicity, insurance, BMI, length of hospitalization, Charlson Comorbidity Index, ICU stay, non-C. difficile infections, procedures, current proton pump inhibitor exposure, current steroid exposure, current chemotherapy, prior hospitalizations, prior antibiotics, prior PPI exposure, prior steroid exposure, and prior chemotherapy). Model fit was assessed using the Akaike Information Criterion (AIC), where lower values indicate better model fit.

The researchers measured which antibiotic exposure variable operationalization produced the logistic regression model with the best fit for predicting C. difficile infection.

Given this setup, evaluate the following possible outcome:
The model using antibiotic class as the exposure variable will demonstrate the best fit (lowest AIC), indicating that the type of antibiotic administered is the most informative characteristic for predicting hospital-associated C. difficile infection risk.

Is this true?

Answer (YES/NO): NO